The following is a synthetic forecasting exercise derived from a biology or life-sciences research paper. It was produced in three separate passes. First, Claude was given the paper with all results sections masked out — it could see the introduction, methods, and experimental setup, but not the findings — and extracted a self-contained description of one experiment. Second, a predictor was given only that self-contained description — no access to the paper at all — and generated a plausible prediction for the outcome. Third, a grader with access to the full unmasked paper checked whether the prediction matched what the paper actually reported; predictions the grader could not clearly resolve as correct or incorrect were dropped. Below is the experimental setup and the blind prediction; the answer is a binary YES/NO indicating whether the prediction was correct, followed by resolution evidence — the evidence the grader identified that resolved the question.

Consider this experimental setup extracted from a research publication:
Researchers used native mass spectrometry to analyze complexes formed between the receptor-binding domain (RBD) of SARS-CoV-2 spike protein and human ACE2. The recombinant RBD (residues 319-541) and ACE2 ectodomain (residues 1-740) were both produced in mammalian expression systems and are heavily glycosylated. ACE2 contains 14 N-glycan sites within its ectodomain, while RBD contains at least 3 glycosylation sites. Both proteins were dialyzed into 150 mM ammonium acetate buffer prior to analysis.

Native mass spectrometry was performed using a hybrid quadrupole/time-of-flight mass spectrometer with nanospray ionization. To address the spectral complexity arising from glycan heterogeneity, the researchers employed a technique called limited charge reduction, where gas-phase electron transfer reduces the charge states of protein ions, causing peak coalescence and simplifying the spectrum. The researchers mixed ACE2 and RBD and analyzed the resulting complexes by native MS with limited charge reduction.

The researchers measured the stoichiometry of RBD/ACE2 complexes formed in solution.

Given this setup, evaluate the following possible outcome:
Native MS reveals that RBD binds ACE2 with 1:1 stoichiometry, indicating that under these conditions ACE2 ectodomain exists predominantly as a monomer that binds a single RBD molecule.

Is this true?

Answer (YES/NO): NO